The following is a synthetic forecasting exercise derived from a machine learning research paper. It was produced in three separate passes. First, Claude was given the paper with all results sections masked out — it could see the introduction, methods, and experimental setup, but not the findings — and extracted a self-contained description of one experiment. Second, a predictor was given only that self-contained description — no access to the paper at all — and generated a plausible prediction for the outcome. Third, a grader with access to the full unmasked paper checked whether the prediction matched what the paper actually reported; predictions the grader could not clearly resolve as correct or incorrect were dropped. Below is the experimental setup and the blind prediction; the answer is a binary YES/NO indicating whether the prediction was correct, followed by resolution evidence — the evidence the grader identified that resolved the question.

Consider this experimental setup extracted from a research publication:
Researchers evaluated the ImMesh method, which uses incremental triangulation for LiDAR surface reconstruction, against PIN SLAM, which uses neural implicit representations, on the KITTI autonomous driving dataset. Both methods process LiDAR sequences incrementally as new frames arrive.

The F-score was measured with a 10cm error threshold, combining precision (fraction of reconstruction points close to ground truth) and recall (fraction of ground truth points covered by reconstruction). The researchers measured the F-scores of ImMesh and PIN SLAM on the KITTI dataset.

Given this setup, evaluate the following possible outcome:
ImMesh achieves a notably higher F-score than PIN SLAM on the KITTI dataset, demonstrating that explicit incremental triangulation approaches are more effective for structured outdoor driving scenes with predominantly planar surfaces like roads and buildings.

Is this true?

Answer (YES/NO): NO